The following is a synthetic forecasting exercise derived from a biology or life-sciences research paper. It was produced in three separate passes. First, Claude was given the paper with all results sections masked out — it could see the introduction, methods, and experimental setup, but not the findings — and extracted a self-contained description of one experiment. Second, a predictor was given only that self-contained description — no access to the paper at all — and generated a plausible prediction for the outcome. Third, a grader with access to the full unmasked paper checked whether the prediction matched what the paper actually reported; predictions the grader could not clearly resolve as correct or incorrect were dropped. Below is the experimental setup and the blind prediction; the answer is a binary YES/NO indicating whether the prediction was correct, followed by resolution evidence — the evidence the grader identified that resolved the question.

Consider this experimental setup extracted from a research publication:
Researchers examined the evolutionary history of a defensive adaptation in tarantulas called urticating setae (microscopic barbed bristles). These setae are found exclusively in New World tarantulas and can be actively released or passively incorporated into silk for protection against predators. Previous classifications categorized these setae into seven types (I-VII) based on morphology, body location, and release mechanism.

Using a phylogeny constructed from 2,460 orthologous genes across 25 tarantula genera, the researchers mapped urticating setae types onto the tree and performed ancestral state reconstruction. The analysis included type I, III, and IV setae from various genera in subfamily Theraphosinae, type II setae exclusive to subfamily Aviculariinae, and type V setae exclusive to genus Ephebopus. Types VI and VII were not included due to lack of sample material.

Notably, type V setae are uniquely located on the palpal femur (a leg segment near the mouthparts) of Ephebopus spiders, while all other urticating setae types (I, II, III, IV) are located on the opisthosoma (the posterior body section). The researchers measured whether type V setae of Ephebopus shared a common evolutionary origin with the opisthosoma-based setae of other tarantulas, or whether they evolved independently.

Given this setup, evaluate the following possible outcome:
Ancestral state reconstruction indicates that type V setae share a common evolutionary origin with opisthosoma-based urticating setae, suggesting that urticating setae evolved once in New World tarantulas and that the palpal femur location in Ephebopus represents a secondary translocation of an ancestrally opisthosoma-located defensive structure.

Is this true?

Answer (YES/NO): NO